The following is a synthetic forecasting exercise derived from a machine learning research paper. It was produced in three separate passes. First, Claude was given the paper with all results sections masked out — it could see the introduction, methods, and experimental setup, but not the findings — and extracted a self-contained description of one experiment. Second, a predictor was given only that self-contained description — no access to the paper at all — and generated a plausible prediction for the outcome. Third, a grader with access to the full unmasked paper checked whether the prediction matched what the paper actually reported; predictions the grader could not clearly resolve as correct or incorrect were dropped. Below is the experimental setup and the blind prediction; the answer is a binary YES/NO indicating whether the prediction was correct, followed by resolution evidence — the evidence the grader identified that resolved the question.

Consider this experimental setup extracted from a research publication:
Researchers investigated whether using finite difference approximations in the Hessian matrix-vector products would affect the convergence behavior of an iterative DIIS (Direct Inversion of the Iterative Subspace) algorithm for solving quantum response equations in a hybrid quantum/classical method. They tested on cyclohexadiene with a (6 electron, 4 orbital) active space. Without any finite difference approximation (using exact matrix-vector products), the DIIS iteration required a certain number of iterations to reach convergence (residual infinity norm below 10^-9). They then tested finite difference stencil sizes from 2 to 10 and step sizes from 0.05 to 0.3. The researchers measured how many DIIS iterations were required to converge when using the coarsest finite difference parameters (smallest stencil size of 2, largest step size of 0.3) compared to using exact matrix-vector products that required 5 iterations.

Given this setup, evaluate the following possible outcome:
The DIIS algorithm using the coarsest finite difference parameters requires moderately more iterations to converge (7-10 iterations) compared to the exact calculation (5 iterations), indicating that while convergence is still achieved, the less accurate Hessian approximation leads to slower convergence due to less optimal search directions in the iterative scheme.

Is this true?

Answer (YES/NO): NO